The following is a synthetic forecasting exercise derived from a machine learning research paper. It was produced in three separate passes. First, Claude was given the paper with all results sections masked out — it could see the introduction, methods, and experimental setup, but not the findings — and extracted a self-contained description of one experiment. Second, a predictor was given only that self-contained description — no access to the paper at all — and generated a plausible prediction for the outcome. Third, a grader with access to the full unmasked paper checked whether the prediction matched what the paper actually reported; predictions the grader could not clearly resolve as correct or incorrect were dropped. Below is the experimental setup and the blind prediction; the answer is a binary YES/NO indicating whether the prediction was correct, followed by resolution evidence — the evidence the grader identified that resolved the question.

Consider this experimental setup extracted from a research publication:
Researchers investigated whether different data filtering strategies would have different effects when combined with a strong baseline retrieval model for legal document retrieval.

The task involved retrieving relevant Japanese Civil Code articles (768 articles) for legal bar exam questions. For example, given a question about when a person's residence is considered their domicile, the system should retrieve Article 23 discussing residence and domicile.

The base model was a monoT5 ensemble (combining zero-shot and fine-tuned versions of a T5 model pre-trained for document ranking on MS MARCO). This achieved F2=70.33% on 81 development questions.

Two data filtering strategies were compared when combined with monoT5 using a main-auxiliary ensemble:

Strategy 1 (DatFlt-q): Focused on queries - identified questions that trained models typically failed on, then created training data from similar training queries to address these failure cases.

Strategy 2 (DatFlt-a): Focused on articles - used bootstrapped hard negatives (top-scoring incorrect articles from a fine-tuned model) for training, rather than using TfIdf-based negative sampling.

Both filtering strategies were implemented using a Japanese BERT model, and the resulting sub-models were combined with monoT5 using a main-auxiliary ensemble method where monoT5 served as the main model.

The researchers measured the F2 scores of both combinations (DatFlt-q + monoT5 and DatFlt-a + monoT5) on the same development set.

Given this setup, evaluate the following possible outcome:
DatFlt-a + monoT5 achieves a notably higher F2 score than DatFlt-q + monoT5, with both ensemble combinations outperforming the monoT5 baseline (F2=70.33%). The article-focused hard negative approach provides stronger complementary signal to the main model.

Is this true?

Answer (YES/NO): NO